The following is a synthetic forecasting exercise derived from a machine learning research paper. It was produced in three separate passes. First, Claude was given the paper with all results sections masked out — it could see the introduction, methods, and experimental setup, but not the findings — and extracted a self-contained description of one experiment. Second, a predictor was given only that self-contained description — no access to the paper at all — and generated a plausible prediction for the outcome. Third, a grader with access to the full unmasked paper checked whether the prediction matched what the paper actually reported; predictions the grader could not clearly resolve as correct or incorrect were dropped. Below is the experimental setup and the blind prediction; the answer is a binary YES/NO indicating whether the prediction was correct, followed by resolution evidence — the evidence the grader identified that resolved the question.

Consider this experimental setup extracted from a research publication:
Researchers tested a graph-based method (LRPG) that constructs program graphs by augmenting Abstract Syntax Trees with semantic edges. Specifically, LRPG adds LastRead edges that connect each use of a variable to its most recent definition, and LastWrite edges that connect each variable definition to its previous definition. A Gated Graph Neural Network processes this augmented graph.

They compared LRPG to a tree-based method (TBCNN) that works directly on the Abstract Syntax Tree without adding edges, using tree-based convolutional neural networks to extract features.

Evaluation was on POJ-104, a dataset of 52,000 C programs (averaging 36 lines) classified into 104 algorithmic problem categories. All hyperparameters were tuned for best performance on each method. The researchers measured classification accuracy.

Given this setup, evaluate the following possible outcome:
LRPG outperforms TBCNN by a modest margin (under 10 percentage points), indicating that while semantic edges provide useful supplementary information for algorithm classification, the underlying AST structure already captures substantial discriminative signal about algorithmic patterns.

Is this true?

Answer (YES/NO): NO